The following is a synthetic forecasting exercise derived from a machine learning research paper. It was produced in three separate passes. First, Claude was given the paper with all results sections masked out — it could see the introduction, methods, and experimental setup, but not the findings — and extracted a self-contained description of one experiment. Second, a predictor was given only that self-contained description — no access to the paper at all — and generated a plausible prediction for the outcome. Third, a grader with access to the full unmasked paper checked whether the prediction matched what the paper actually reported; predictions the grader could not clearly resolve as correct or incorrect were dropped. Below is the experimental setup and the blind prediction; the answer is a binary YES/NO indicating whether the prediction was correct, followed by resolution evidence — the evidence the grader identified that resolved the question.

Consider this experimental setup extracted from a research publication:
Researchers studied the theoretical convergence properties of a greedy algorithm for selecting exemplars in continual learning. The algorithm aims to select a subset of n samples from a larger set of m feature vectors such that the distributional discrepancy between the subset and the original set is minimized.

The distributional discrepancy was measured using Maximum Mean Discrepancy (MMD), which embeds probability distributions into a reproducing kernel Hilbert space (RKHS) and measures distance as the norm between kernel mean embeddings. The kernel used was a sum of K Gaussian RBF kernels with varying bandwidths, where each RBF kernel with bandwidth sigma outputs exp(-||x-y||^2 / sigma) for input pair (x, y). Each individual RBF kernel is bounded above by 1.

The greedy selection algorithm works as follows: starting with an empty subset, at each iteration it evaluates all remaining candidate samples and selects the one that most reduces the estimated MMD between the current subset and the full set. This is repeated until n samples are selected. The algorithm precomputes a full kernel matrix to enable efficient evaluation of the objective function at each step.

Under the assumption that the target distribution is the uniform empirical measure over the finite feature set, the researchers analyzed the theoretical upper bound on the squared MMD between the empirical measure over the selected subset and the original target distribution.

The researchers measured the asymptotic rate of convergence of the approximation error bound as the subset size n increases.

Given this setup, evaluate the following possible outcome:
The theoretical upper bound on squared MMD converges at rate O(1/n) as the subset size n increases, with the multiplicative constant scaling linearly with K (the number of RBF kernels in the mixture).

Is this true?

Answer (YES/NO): NO